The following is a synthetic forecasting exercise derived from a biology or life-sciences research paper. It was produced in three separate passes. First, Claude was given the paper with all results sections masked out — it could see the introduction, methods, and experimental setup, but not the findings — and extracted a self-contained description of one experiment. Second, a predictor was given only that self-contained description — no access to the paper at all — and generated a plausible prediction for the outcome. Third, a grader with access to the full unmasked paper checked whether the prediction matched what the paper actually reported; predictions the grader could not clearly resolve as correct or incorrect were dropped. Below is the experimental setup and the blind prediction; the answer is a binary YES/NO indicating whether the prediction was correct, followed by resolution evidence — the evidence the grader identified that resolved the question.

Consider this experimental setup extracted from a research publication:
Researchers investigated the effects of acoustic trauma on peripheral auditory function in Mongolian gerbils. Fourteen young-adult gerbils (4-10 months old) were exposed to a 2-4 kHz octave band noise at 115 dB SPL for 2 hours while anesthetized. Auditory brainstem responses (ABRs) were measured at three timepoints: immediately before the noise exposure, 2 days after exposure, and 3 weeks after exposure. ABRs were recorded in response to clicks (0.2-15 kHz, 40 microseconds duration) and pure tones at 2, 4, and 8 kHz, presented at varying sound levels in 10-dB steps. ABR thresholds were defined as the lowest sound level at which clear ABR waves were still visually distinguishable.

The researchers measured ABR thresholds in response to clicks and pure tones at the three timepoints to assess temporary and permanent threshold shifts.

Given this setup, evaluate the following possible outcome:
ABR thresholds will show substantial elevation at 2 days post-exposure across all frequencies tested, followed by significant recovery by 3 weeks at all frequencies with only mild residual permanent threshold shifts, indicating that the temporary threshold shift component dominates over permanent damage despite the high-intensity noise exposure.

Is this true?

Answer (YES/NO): NO